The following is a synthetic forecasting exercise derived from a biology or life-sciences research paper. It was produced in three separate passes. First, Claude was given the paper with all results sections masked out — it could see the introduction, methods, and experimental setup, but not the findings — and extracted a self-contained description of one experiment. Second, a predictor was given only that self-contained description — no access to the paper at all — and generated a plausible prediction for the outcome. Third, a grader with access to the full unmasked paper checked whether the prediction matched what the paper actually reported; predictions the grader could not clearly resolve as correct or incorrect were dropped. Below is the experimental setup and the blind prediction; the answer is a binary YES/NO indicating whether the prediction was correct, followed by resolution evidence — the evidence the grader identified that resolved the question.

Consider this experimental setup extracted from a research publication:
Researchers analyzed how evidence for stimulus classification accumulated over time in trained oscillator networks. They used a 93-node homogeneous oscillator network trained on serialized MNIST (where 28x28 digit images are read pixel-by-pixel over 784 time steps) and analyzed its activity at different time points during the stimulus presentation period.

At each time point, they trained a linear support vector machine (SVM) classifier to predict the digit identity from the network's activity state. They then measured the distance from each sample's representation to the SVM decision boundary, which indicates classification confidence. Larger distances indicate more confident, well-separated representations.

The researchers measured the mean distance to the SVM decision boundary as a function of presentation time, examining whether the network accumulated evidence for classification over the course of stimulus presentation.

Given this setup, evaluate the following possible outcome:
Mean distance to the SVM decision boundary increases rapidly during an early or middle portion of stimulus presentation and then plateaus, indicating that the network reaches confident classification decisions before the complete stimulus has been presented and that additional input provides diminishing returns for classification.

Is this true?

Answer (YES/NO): NO